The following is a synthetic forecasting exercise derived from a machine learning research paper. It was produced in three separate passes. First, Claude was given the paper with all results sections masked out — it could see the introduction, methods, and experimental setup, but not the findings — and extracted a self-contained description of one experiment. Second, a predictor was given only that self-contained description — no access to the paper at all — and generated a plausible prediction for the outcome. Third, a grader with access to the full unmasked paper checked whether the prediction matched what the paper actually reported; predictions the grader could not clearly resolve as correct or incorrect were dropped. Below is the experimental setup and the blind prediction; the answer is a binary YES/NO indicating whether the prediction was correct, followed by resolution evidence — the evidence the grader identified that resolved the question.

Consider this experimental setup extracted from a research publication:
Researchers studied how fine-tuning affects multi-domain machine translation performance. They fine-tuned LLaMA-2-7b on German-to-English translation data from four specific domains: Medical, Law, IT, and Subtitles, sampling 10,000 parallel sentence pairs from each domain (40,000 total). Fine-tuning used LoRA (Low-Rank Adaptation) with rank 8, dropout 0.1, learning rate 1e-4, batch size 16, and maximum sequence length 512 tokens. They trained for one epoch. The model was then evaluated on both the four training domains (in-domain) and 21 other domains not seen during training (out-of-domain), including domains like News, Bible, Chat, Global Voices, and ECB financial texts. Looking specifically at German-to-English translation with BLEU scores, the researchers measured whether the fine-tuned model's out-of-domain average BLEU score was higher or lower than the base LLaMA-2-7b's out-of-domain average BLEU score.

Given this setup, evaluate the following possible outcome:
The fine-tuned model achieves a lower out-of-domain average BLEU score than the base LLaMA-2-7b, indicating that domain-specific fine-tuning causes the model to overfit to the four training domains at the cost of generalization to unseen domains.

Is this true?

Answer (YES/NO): NO